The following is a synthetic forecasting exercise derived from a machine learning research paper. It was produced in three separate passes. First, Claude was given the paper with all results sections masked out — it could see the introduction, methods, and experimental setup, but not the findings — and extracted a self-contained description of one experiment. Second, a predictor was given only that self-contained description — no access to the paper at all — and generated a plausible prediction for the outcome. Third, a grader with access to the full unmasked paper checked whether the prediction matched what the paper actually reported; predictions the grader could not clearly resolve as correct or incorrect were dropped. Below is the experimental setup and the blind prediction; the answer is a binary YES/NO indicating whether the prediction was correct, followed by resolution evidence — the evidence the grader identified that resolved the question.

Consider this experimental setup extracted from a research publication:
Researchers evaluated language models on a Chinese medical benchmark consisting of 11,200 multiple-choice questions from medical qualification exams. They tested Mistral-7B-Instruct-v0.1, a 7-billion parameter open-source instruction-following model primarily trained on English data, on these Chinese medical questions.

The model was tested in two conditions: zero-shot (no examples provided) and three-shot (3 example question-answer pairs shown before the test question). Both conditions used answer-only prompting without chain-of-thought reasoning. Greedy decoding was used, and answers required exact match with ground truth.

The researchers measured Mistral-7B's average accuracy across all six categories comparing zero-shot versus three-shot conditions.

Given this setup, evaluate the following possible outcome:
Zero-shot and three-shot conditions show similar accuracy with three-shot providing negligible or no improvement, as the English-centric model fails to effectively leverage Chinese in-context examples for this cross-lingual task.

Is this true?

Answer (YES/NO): NO